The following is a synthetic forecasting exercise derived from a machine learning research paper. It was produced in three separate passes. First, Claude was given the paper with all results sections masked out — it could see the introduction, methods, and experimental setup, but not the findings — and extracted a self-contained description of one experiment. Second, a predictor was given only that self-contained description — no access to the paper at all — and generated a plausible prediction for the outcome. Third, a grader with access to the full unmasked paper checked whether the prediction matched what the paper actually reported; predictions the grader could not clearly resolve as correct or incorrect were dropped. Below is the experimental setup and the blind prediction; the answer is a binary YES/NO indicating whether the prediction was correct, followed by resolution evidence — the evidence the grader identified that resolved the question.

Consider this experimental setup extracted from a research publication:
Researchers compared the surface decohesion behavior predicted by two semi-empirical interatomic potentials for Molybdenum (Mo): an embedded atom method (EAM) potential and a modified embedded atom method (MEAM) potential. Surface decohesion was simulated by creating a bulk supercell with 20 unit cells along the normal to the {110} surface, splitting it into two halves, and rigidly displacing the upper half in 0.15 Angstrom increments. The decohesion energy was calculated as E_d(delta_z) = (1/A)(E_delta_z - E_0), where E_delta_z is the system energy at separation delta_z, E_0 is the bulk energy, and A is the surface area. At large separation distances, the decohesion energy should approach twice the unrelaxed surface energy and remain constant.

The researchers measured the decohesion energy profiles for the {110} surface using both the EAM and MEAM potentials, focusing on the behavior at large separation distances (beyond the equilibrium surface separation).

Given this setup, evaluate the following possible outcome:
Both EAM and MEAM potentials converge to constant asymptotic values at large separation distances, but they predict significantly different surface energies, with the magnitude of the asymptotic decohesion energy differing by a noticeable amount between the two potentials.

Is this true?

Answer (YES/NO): NO